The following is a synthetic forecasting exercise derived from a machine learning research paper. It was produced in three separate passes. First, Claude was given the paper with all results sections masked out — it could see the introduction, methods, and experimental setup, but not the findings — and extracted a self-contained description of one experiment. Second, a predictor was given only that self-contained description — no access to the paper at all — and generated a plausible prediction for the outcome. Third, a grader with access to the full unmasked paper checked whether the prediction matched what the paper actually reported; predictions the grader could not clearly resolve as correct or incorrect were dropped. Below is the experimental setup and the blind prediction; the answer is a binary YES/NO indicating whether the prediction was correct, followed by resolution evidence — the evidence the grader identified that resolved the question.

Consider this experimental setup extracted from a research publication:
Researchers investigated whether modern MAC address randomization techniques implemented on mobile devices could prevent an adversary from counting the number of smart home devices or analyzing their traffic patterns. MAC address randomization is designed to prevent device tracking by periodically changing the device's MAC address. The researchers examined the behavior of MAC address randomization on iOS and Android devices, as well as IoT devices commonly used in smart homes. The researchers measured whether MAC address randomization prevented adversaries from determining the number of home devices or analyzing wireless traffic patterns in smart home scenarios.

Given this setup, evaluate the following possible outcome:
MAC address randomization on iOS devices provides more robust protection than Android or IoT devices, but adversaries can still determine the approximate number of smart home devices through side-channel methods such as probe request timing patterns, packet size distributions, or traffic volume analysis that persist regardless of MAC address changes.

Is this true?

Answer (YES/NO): NO